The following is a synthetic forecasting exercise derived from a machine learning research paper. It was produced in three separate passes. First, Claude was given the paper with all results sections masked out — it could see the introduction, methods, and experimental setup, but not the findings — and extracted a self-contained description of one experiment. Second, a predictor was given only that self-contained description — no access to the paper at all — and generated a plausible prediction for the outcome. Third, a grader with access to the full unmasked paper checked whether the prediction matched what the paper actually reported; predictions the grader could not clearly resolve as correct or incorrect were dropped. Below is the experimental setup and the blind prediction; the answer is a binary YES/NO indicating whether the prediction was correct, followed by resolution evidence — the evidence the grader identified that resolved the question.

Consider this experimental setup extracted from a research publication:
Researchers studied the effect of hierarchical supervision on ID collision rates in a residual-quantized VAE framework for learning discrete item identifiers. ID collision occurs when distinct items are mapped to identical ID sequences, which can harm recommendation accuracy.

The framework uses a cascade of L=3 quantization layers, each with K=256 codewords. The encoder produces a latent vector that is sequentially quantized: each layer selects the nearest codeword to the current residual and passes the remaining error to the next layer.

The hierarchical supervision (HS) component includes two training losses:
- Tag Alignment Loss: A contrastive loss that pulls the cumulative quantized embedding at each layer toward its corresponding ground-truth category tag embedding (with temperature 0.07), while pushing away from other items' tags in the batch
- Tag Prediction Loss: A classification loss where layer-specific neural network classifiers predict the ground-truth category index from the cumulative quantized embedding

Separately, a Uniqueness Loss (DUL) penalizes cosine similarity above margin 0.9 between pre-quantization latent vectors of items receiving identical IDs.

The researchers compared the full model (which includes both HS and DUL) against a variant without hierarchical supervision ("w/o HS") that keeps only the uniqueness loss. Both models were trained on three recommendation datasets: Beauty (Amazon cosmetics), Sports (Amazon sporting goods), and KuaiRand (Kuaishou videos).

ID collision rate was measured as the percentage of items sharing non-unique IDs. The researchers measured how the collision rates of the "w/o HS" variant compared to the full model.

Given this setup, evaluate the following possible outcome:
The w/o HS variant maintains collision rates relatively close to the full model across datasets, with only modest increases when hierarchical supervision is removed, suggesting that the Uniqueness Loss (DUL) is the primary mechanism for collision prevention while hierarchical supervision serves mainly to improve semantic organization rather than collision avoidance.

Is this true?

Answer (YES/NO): NO